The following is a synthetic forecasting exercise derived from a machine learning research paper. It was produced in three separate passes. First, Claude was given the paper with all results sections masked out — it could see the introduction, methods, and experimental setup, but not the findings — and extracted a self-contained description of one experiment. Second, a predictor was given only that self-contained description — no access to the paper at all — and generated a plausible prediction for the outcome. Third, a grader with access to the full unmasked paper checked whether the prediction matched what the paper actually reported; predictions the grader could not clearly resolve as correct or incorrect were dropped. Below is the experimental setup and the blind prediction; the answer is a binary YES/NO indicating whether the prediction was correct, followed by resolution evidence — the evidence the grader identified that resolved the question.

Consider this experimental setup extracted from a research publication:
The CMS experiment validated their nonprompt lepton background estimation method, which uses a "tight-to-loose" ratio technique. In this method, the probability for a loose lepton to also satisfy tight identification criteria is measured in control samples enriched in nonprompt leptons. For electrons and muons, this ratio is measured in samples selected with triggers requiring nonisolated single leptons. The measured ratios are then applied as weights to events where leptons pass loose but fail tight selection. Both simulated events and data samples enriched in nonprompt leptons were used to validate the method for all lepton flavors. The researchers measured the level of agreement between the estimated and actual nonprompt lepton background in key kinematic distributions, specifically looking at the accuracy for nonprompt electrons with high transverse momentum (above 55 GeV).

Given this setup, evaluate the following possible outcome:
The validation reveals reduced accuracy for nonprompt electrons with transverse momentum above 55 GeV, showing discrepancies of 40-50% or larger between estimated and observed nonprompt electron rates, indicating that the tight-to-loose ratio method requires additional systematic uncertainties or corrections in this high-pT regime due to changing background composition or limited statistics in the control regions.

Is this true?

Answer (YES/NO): YES